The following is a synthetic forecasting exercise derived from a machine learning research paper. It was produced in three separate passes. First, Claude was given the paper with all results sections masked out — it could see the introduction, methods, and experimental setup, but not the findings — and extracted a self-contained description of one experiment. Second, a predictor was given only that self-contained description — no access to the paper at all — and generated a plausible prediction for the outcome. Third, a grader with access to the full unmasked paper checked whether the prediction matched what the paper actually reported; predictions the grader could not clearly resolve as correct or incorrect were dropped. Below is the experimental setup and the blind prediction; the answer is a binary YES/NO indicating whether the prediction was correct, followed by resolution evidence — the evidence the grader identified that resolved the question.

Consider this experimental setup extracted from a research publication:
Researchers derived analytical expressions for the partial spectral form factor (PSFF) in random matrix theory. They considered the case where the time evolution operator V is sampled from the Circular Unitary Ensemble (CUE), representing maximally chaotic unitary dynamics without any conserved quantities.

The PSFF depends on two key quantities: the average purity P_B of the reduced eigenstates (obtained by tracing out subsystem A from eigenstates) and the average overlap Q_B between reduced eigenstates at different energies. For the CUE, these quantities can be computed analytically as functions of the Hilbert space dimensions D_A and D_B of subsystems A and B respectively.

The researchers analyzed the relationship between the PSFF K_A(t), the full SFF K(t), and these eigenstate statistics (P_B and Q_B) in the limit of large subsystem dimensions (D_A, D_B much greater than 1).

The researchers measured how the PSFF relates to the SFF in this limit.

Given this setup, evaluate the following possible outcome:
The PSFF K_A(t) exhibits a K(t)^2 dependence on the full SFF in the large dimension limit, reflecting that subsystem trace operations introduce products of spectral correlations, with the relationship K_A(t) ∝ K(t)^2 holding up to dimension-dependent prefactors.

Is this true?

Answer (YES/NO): NO